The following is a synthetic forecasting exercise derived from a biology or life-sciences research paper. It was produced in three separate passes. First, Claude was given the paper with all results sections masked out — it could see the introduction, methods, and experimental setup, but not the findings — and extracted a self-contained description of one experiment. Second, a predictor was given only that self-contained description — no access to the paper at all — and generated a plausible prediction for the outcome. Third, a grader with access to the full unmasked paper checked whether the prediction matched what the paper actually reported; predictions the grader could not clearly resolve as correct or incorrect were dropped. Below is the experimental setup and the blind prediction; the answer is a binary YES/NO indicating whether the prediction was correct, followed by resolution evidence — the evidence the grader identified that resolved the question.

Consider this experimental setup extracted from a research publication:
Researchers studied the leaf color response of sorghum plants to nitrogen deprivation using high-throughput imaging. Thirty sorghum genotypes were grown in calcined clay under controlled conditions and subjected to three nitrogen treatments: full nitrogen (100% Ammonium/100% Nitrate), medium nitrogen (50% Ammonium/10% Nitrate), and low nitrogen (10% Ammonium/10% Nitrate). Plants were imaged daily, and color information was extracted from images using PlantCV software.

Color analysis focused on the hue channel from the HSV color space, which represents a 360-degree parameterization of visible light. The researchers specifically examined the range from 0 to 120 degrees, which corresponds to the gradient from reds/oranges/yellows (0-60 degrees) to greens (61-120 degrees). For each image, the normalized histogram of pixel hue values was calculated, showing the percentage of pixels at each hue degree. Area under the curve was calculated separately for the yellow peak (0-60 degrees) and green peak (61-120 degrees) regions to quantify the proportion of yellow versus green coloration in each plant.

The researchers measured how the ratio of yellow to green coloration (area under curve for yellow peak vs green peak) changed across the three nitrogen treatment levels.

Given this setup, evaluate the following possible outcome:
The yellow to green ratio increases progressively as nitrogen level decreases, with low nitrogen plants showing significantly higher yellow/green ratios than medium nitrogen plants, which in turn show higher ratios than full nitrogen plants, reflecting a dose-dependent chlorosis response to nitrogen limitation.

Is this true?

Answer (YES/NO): NO